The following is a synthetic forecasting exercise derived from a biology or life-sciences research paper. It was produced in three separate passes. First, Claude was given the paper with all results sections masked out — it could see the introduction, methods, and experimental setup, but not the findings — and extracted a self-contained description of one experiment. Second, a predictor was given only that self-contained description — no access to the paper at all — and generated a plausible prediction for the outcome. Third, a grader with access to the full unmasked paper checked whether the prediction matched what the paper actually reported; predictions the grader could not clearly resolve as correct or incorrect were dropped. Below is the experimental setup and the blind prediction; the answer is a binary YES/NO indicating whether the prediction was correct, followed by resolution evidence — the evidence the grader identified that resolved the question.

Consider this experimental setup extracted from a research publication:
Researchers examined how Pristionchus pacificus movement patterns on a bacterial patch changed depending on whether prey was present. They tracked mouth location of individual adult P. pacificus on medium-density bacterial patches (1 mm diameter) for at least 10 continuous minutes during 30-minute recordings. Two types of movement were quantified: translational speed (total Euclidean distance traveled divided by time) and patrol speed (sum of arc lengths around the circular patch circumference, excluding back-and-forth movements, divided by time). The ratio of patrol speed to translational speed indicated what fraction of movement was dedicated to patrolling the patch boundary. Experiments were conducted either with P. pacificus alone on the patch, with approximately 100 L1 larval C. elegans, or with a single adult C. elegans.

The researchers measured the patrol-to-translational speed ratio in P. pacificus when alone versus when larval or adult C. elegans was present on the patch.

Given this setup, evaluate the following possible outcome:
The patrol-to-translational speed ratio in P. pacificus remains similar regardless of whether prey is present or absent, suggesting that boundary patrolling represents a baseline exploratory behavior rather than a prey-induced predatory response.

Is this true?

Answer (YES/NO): NO